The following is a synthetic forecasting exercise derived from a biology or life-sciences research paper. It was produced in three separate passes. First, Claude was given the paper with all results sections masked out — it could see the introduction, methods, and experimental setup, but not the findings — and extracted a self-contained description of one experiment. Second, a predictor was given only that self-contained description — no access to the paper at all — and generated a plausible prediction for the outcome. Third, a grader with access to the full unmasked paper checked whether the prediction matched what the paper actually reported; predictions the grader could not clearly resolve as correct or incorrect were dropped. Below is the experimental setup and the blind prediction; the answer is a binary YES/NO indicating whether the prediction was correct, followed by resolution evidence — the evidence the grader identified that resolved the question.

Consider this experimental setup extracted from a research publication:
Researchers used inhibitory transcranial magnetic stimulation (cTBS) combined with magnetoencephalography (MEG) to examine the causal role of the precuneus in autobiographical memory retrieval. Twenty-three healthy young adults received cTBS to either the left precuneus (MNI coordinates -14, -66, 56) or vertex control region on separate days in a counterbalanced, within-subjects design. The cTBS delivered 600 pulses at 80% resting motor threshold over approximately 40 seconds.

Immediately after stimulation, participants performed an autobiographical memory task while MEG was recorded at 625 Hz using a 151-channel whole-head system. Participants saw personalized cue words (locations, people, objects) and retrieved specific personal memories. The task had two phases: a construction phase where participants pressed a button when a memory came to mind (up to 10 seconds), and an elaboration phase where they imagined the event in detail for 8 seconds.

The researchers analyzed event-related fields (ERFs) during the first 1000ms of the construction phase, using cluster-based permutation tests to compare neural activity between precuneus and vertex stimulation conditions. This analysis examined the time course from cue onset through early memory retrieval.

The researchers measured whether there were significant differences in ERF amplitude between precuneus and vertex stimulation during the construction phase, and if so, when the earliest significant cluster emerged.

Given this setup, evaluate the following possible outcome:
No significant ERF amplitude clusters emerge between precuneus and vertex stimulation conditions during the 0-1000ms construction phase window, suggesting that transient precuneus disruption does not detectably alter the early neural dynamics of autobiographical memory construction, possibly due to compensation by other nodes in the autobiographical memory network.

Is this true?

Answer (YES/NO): NO